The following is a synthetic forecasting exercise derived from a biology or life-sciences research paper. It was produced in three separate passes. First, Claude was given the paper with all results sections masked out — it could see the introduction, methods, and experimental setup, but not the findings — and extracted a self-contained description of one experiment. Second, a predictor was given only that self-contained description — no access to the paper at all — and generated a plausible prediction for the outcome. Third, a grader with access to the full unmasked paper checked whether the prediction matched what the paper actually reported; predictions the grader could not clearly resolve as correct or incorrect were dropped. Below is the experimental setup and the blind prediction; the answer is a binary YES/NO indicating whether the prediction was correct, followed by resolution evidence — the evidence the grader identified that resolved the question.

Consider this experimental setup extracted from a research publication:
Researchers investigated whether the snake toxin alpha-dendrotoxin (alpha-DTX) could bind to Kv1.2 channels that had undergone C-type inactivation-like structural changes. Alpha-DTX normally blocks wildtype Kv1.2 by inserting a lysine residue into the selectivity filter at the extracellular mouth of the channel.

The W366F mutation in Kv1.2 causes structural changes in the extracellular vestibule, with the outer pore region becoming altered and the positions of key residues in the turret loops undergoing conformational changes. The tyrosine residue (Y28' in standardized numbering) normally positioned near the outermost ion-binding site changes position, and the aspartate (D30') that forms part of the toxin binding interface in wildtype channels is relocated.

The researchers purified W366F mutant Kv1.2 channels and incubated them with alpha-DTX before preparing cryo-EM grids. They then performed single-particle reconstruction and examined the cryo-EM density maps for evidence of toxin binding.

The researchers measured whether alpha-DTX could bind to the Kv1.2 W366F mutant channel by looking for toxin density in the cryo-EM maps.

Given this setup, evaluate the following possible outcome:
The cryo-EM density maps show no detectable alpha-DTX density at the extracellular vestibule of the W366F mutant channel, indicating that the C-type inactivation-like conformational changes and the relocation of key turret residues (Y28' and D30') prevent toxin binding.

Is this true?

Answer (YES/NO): YES